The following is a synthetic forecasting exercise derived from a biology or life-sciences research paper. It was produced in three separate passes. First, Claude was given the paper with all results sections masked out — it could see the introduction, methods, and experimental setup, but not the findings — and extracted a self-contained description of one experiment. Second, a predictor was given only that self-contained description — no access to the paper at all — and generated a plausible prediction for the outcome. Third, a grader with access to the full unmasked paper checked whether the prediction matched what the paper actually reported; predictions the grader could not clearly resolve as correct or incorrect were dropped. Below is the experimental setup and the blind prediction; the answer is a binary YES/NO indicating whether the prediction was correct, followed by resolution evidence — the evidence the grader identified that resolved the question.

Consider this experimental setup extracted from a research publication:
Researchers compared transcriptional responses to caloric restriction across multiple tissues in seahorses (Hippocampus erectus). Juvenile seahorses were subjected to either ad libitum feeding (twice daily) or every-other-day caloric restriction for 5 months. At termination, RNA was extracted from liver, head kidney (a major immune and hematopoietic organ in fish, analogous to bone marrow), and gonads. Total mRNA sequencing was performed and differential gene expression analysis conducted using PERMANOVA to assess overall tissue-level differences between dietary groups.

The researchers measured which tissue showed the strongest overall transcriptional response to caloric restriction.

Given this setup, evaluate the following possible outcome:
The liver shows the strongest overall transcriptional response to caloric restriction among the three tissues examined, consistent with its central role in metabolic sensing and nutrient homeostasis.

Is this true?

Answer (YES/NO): YES